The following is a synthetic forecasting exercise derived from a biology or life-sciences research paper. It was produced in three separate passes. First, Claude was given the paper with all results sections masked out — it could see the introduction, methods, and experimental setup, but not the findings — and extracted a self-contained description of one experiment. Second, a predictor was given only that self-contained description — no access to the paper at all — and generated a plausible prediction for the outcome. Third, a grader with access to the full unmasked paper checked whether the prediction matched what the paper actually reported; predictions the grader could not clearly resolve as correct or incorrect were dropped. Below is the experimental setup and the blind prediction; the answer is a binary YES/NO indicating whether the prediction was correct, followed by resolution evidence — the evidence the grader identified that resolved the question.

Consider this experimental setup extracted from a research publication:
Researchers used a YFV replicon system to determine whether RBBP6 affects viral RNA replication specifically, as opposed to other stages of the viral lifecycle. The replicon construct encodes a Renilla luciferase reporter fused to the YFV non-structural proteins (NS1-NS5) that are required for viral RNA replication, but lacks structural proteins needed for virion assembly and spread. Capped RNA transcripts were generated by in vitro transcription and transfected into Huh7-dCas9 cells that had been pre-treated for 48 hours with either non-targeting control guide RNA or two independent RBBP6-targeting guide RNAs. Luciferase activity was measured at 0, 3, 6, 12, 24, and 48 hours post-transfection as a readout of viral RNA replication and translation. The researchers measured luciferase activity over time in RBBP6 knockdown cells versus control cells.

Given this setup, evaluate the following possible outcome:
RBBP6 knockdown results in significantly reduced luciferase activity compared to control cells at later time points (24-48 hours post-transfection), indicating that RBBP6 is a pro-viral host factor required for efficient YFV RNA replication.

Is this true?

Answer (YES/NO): NO